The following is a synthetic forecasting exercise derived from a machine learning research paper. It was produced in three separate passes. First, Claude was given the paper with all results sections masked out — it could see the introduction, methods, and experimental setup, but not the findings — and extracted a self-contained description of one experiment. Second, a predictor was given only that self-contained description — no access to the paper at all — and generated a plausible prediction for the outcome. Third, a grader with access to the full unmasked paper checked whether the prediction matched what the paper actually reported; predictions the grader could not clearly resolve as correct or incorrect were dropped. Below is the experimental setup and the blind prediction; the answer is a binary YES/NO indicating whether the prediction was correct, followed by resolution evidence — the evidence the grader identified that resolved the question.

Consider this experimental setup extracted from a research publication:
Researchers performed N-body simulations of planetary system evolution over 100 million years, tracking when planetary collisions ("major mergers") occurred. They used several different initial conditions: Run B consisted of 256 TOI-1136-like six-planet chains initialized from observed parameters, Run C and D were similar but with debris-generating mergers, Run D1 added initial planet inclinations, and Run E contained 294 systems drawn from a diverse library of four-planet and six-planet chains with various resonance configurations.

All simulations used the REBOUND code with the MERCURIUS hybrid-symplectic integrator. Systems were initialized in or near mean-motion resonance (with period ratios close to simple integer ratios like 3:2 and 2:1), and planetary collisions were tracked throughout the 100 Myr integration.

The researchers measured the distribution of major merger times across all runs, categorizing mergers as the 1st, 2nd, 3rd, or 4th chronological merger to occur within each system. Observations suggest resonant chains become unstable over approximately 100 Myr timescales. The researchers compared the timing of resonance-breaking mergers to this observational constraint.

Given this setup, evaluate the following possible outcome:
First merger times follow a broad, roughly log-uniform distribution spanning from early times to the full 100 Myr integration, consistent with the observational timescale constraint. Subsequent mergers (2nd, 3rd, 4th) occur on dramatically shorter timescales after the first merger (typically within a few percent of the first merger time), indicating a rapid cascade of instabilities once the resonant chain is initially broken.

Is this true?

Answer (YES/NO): NO